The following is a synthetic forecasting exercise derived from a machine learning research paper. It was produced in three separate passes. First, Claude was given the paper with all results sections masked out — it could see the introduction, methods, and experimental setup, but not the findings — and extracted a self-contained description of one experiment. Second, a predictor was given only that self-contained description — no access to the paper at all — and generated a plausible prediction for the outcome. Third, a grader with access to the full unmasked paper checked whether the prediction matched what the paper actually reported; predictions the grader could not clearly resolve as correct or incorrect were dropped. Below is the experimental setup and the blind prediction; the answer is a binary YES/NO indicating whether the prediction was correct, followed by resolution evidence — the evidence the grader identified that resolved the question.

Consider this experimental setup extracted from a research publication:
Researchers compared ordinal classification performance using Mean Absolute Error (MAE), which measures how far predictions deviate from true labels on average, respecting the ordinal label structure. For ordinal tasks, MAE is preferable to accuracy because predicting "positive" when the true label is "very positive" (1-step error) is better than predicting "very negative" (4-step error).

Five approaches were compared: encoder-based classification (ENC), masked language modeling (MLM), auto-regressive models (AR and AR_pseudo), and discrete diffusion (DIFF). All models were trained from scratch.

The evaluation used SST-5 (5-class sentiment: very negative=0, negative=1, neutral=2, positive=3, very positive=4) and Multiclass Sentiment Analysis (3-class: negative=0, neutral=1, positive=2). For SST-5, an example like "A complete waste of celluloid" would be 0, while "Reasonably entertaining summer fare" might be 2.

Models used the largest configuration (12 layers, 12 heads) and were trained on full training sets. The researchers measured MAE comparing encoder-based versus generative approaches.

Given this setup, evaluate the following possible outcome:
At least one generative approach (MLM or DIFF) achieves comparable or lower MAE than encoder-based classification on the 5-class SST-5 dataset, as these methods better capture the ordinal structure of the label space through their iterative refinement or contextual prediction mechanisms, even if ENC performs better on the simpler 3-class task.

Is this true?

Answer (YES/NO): YES